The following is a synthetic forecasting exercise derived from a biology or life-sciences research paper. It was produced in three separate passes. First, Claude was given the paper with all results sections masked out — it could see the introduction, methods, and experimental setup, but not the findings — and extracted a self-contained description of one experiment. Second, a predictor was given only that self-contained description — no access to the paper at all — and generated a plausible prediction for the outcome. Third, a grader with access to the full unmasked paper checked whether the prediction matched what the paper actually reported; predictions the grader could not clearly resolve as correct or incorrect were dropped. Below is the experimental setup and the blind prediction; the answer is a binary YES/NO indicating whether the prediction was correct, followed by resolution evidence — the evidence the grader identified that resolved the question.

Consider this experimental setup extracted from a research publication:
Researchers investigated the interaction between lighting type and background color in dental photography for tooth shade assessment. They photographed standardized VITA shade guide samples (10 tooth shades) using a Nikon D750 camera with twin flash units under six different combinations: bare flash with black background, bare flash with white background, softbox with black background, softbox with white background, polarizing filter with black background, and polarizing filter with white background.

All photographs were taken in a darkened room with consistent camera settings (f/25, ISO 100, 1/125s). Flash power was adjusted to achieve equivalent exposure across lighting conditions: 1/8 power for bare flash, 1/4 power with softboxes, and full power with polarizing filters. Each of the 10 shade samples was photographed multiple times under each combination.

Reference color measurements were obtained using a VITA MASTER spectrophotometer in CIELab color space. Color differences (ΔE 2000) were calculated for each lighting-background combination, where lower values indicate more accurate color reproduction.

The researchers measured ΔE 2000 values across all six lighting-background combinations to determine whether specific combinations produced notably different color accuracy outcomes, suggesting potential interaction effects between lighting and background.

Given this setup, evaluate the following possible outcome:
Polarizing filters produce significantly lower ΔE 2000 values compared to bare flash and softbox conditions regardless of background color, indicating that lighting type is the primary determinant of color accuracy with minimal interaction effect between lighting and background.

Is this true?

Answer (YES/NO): NO